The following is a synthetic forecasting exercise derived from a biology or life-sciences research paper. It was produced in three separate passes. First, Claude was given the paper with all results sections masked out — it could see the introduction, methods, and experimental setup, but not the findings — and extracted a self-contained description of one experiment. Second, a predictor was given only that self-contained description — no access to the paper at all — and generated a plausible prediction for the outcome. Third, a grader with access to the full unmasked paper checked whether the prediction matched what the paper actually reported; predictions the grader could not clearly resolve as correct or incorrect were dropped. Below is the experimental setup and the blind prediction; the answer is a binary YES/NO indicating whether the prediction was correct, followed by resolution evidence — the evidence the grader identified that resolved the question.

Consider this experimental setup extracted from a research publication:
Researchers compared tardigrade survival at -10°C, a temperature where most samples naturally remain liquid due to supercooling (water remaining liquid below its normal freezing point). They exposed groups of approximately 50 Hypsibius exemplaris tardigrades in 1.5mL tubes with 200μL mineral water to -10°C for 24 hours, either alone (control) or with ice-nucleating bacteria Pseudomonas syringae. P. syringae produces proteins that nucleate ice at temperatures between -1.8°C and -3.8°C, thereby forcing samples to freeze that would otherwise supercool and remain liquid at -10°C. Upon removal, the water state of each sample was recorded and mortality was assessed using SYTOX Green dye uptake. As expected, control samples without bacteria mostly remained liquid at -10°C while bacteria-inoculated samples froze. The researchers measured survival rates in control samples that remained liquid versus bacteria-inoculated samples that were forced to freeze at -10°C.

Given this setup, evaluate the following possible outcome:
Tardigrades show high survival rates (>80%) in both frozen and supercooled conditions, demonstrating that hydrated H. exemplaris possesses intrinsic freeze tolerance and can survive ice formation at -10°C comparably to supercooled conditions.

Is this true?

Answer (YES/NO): YES